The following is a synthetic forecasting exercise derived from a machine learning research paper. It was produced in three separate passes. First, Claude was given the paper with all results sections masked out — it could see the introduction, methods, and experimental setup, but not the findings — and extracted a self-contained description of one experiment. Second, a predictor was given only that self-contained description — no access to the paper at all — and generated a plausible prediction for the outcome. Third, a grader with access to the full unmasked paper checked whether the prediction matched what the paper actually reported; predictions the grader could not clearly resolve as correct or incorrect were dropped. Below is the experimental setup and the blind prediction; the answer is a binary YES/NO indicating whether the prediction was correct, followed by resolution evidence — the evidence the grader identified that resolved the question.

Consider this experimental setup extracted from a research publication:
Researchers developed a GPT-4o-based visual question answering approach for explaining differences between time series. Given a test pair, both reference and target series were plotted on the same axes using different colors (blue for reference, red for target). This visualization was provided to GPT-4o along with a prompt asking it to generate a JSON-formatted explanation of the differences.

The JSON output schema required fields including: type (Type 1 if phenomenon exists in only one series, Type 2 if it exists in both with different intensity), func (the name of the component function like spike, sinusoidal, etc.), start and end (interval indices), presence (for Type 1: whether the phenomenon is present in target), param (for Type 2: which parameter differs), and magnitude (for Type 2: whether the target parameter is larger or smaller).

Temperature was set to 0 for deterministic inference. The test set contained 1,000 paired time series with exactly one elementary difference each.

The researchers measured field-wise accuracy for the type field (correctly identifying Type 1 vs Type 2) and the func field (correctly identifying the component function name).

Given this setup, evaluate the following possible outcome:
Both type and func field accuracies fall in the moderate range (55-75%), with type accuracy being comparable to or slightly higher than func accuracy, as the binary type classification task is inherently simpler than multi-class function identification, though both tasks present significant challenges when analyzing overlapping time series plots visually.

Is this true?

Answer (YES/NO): NO